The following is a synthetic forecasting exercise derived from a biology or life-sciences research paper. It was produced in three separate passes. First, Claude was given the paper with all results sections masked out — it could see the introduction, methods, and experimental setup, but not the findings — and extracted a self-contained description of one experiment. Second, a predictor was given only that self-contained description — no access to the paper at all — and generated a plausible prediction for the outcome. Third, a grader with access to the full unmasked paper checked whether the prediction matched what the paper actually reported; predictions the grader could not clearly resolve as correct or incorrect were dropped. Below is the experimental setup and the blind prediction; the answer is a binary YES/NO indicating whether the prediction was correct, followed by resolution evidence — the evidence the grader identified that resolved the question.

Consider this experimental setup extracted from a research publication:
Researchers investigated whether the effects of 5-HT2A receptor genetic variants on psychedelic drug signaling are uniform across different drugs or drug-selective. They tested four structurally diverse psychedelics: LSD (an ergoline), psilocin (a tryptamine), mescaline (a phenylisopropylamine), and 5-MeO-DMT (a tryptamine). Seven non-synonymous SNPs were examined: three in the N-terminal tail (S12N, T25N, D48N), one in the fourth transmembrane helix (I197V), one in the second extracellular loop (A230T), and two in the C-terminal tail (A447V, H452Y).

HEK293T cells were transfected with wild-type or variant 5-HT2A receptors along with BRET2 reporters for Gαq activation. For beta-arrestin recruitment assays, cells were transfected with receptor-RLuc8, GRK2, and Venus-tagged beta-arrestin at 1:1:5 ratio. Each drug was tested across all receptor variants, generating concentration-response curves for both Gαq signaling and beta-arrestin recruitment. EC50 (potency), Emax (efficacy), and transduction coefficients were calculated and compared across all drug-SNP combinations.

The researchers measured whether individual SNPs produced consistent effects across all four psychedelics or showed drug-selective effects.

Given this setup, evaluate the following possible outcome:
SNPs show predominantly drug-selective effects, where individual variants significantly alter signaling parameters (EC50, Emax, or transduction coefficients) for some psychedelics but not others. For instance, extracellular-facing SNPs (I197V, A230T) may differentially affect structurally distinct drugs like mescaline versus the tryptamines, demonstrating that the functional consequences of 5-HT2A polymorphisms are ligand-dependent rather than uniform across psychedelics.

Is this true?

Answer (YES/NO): YES